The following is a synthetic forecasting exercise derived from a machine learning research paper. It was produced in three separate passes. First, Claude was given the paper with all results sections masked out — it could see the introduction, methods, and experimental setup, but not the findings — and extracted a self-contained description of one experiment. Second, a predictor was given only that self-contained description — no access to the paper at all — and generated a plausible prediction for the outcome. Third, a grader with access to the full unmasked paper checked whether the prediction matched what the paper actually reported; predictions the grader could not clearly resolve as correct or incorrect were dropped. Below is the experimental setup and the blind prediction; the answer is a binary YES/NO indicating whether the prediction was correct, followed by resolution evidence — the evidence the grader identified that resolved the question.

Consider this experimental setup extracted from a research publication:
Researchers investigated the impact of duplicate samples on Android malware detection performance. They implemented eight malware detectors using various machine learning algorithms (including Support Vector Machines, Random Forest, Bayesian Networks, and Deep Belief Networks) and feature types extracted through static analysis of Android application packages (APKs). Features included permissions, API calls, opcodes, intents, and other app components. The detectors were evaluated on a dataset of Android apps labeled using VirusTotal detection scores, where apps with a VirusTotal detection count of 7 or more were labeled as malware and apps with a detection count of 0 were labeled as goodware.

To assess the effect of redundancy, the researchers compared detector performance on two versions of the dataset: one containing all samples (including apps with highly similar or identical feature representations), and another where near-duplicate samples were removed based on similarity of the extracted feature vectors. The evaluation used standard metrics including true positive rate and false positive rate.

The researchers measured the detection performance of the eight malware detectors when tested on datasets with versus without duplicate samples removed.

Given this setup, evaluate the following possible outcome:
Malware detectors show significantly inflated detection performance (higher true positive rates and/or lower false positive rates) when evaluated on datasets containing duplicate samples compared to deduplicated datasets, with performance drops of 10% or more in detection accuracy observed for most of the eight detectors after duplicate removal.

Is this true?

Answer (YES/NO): NO